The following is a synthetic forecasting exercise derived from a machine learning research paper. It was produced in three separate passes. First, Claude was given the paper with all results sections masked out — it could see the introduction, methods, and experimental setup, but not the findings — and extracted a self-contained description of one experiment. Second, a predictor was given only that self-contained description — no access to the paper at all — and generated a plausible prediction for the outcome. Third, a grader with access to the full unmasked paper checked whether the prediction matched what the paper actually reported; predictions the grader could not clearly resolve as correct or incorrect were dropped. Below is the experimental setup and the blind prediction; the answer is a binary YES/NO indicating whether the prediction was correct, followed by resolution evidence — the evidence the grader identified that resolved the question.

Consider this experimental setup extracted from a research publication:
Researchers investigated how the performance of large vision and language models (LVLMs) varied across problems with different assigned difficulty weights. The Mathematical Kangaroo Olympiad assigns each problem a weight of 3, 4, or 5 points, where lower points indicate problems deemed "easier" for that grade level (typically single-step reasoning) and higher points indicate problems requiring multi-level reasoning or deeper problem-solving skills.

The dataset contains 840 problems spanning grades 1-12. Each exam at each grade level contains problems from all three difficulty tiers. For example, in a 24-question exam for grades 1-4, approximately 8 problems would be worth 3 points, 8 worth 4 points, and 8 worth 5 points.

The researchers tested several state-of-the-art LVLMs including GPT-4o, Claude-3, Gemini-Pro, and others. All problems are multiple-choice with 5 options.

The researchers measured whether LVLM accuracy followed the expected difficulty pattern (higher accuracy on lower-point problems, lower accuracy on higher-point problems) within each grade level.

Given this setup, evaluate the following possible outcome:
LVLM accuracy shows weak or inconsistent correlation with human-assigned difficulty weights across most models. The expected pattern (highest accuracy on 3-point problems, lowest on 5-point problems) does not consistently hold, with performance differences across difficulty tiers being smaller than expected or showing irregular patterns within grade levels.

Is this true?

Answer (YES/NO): YES